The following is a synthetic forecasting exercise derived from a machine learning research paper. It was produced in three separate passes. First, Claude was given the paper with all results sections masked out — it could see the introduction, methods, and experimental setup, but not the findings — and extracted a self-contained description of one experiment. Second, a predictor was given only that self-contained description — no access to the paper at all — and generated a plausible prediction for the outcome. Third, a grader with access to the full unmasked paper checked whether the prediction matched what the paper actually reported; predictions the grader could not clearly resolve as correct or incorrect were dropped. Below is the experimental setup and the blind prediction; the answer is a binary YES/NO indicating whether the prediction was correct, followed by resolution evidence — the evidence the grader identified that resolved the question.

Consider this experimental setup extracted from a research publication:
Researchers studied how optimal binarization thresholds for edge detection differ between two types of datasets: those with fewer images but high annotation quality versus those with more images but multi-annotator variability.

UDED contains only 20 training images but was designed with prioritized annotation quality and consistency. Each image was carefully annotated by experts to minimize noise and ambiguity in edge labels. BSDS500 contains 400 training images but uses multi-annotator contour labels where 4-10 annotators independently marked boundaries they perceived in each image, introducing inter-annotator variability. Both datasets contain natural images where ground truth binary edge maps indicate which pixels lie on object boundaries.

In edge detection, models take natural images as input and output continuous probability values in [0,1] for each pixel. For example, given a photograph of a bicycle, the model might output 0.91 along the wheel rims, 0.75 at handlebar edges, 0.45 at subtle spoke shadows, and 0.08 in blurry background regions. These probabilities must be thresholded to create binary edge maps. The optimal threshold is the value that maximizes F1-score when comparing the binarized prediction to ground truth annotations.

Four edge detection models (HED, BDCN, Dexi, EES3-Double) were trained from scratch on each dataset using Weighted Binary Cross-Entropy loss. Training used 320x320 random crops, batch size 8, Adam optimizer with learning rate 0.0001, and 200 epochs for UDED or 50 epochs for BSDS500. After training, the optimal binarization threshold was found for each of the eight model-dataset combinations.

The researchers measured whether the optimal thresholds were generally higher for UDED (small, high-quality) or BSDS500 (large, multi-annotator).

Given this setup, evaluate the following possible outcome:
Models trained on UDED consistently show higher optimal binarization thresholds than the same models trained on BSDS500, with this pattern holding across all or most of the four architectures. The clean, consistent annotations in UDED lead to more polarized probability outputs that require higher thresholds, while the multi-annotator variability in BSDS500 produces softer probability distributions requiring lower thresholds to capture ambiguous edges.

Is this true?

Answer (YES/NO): NO